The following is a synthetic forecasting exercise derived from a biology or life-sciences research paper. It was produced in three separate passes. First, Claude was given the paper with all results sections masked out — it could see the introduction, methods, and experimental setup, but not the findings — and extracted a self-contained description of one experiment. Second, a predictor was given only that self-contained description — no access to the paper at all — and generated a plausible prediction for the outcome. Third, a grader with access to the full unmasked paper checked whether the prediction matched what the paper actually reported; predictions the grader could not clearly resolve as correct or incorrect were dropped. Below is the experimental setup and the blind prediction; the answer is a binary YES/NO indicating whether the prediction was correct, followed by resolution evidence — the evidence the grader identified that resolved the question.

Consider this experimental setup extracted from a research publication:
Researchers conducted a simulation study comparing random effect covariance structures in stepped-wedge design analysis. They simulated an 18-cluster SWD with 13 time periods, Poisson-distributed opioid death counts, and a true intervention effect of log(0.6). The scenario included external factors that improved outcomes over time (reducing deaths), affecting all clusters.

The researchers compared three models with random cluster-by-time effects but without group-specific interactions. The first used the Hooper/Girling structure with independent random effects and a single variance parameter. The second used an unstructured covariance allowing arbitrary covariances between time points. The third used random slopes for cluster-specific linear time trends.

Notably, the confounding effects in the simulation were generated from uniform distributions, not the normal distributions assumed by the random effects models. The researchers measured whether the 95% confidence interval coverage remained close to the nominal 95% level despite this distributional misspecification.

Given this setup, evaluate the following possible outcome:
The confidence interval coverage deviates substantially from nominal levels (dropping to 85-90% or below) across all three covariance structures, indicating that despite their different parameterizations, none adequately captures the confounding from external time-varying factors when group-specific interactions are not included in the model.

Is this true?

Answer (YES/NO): NO